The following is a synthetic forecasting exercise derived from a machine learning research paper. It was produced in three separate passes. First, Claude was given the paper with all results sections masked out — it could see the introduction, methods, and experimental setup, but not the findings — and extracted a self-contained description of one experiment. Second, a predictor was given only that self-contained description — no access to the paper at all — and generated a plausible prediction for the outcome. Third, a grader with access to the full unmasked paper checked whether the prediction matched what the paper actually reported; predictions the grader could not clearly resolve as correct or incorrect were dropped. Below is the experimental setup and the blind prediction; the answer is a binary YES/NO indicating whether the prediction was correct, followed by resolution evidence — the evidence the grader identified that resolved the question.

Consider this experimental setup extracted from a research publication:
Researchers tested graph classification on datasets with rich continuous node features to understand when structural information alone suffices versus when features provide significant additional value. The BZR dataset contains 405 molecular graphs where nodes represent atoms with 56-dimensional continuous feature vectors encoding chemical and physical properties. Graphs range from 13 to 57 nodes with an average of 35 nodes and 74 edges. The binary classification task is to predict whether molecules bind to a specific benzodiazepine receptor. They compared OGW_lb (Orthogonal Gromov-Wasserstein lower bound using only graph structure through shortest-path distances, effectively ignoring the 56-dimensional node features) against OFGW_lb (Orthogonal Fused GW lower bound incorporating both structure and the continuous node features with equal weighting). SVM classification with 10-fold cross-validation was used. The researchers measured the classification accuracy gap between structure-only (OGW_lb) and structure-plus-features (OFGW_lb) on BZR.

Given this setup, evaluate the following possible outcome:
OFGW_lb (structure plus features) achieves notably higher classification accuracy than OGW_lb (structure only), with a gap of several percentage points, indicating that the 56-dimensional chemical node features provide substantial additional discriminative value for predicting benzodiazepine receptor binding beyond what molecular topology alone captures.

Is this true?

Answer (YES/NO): NO